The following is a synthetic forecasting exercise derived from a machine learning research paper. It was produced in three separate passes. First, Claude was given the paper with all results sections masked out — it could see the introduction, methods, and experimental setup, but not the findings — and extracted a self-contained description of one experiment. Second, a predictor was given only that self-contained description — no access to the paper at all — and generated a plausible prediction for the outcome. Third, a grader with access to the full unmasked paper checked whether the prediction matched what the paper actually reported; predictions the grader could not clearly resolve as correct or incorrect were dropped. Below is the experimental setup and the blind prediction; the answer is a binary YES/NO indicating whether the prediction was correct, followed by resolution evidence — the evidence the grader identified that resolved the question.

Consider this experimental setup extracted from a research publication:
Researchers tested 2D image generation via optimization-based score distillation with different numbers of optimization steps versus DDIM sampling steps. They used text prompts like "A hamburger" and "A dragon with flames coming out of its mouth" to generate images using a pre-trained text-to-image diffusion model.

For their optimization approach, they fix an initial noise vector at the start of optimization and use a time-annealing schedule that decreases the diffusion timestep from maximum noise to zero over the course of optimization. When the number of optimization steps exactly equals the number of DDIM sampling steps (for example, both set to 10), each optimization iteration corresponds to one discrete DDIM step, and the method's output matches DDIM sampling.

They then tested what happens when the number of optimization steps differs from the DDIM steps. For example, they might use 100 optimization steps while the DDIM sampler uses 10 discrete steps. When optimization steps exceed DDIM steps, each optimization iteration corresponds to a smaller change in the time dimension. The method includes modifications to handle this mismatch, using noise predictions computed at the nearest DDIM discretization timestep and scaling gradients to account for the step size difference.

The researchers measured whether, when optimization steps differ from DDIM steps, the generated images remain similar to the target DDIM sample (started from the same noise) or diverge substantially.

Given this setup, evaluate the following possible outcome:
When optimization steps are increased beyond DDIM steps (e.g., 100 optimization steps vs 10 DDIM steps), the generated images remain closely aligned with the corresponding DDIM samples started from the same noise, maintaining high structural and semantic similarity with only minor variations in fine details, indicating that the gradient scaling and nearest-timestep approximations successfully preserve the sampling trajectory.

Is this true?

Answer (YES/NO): YES